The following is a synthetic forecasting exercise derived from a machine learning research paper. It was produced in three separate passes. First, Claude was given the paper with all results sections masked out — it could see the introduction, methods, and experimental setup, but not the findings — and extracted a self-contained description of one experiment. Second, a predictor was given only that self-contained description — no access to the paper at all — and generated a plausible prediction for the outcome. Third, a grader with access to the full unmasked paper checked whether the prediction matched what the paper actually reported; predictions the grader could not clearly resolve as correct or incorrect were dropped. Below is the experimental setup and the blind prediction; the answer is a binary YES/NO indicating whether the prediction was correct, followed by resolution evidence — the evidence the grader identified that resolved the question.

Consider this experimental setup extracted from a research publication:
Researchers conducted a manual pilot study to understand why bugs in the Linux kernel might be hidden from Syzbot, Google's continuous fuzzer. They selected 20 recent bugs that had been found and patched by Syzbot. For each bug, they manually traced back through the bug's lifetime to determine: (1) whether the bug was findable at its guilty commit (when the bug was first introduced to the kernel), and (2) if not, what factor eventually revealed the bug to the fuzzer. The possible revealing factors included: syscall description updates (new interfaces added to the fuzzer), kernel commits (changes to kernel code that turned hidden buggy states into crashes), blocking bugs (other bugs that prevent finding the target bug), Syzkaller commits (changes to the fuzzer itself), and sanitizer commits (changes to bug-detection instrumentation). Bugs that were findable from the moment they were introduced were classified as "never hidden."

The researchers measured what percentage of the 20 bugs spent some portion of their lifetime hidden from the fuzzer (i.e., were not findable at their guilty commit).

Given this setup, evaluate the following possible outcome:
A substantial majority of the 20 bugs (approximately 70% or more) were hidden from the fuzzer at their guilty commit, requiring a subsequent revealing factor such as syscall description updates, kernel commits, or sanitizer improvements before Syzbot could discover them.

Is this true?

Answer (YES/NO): NO